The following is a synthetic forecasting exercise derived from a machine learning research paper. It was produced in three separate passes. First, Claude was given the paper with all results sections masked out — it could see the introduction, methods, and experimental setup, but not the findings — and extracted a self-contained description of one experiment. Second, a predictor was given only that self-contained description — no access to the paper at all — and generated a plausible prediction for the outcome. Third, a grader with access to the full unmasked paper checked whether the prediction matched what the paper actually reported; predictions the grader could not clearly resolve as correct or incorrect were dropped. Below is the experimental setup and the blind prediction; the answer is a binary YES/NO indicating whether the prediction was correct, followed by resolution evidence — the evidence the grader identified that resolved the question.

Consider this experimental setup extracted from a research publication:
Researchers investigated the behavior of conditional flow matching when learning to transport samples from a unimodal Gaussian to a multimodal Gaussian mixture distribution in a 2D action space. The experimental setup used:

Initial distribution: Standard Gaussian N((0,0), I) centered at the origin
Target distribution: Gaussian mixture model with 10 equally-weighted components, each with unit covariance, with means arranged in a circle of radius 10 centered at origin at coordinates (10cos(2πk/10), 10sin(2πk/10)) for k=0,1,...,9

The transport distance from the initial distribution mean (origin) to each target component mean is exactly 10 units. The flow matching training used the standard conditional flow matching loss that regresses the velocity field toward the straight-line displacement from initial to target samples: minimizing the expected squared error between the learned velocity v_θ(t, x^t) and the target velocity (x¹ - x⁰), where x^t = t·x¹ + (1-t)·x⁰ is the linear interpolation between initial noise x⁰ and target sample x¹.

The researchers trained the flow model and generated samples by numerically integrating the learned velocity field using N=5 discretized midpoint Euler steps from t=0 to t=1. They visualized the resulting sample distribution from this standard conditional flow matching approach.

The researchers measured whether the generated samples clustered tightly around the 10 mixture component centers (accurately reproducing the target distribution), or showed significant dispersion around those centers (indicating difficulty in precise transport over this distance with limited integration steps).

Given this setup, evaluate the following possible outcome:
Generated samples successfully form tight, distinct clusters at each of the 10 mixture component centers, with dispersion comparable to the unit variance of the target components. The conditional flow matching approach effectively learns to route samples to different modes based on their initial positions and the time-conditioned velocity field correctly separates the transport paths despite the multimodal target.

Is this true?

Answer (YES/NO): NO